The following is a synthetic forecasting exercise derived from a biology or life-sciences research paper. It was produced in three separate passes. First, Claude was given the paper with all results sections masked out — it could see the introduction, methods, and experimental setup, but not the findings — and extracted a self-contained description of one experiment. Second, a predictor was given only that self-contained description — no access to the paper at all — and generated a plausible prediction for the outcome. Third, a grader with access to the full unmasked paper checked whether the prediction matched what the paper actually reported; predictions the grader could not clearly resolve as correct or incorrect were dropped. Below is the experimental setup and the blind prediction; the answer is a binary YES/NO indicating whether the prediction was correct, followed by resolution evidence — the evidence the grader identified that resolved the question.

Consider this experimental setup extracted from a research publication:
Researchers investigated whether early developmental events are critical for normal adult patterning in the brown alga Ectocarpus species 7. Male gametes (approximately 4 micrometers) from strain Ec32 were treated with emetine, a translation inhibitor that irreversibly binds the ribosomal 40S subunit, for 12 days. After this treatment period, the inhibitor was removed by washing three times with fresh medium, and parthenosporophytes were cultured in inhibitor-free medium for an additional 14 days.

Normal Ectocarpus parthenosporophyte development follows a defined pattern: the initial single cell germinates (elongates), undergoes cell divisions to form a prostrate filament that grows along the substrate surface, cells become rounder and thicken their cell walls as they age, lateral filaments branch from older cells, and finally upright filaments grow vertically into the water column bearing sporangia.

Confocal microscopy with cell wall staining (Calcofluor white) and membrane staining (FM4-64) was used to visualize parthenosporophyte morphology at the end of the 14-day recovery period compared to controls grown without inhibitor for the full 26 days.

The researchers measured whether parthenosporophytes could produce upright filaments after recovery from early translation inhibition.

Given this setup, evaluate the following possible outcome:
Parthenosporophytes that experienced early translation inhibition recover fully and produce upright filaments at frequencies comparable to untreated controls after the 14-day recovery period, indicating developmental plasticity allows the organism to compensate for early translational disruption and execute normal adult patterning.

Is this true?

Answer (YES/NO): NO